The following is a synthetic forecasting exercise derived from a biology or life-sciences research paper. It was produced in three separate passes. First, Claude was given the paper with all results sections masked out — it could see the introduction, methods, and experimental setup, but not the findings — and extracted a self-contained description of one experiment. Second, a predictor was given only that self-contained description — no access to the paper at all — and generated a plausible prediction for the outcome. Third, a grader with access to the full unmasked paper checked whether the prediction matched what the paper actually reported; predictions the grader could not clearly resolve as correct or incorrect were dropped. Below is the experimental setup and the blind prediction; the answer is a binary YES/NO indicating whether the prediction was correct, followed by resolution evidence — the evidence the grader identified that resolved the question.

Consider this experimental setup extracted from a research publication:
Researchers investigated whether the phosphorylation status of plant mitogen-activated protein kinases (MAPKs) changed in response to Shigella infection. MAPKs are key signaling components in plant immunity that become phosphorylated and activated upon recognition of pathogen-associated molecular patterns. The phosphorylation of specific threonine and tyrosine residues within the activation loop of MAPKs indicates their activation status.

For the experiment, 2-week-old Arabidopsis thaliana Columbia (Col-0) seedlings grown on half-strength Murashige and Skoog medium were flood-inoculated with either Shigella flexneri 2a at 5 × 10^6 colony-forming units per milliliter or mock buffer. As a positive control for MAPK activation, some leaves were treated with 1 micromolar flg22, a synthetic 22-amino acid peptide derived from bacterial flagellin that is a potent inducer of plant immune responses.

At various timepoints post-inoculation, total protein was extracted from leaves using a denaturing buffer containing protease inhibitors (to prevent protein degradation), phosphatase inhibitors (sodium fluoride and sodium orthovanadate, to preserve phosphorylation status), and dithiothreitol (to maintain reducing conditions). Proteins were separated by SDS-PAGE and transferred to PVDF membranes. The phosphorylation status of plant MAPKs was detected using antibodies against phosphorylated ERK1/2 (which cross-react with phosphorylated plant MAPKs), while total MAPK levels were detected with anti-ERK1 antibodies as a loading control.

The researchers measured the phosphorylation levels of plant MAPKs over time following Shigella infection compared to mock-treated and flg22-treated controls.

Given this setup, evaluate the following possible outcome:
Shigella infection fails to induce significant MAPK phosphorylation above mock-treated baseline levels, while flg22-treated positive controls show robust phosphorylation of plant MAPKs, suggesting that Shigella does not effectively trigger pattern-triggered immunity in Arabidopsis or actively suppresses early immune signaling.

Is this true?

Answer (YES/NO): YES